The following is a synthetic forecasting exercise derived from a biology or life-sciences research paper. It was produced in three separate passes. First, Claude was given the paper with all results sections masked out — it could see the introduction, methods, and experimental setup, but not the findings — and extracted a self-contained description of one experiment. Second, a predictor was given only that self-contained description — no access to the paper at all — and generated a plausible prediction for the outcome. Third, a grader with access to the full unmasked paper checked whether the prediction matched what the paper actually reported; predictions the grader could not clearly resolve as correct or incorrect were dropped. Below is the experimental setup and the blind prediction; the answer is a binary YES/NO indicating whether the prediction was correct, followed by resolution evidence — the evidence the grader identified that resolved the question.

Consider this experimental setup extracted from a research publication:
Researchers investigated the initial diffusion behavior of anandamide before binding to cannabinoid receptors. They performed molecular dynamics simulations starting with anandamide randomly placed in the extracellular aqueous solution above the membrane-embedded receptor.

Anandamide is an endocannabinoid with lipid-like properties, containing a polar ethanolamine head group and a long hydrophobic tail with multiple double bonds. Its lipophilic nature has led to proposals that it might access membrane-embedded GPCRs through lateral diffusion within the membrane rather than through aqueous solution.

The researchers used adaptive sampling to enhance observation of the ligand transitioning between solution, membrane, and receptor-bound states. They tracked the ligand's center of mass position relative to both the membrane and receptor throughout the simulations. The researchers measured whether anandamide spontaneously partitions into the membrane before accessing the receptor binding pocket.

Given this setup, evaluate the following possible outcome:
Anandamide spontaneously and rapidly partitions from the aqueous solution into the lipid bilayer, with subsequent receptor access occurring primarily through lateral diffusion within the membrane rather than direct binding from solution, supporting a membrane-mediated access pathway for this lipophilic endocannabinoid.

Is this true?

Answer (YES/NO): YES